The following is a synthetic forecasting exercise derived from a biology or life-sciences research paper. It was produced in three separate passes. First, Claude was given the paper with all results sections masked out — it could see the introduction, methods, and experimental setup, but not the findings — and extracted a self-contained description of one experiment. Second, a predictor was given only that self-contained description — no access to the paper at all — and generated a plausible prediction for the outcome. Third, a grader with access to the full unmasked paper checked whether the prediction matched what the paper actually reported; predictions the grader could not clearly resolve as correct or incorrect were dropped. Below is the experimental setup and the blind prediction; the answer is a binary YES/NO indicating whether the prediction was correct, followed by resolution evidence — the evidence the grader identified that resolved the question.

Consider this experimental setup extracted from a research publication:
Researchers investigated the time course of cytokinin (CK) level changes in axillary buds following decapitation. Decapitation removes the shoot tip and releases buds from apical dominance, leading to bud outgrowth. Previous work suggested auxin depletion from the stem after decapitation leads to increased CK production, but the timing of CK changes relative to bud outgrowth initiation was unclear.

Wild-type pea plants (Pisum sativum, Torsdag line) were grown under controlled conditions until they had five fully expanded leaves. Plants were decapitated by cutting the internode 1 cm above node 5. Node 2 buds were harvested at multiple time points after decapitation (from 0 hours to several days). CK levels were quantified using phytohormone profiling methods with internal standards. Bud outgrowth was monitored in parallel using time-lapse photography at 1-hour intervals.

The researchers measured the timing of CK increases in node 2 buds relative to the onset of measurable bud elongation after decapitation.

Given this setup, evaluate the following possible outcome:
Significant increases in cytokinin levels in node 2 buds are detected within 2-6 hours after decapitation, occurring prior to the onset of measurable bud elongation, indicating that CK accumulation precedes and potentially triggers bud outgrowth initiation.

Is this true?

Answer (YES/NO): NO